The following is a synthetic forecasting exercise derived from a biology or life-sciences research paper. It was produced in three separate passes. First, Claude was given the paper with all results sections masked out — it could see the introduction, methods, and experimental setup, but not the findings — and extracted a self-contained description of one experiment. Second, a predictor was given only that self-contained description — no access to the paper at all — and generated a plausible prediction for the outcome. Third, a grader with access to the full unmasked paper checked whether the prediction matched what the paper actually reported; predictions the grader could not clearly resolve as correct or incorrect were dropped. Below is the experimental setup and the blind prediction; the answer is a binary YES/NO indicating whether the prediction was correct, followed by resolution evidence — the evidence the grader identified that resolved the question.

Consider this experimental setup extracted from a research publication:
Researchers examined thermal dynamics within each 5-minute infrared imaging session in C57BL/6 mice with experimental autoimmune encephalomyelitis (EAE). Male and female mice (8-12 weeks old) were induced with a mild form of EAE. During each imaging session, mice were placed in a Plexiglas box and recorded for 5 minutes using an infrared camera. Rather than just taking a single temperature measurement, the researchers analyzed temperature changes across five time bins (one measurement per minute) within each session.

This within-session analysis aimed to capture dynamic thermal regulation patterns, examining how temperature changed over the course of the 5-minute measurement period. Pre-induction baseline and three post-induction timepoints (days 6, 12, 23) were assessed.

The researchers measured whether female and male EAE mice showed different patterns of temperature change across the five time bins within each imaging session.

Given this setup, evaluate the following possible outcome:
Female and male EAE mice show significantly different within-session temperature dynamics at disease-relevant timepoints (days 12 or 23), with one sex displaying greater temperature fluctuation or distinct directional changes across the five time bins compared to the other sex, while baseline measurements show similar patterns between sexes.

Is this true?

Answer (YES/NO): NO